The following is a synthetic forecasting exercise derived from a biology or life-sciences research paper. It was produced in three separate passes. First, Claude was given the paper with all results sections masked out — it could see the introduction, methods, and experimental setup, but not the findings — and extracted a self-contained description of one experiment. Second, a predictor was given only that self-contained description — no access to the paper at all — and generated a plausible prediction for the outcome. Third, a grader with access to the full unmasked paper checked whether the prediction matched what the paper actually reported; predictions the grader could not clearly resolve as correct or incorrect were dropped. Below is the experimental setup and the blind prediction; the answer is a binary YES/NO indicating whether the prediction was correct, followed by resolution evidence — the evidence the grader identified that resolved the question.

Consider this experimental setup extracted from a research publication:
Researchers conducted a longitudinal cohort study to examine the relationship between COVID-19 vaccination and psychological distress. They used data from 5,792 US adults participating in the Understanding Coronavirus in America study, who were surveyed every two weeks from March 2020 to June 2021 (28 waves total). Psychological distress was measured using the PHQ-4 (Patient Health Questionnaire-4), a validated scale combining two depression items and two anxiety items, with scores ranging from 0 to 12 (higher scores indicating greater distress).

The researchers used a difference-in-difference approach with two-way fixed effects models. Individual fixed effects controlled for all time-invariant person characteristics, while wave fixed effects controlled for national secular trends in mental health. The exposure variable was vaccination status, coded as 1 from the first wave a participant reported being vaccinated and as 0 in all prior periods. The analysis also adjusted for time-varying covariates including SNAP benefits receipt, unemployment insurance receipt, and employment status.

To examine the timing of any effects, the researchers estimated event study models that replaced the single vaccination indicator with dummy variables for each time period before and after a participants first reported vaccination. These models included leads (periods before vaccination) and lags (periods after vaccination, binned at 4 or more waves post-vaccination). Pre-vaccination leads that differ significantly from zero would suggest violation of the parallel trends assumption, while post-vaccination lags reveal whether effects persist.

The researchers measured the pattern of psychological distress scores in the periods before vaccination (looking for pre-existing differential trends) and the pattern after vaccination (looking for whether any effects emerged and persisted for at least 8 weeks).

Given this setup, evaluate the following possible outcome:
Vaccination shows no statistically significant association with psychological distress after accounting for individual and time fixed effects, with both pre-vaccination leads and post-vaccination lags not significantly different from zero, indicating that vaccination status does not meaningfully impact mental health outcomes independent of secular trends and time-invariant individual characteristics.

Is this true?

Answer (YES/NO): NO